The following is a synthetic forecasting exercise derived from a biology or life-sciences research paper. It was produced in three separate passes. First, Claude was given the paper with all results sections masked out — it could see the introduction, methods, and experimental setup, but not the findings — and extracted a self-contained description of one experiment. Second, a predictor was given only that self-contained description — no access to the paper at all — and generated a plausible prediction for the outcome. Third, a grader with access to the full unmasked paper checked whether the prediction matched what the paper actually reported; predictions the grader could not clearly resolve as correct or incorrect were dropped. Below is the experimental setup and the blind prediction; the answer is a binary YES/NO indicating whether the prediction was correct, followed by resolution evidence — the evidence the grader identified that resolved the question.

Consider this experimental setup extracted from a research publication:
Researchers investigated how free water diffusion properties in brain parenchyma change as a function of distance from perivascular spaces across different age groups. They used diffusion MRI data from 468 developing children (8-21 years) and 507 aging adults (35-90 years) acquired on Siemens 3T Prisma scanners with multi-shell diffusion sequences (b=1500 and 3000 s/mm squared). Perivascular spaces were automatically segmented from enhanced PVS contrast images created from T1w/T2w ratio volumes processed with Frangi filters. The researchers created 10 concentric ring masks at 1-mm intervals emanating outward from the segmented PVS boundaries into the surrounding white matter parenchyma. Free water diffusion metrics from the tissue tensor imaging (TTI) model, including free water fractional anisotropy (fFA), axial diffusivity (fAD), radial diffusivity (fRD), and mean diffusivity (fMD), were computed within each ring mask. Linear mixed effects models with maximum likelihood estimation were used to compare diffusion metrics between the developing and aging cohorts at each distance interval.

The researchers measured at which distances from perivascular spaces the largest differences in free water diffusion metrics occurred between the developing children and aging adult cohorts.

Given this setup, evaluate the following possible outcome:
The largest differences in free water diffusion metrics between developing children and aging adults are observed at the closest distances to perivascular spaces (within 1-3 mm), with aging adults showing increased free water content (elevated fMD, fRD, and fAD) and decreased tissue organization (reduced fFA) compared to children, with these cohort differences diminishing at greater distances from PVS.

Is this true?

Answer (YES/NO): NO